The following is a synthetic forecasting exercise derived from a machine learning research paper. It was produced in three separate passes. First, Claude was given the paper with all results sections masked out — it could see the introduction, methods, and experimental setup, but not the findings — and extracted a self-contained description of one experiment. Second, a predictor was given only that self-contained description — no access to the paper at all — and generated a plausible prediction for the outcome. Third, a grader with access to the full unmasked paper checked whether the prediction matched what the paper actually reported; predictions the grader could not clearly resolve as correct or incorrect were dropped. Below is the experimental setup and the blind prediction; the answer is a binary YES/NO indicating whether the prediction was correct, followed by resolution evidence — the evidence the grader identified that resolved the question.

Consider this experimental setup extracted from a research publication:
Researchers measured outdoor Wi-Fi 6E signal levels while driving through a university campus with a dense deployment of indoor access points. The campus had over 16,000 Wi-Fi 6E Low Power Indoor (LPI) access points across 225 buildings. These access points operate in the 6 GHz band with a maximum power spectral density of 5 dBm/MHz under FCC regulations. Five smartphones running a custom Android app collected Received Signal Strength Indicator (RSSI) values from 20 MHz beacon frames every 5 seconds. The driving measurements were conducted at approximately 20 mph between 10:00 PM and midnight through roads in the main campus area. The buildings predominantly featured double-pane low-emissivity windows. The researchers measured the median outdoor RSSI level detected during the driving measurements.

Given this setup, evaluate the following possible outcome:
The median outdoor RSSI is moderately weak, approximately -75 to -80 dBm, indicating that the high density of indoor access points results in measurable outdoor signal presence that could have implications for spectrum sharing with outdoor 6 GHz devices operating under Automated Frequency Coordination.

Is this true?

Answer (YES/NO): NO